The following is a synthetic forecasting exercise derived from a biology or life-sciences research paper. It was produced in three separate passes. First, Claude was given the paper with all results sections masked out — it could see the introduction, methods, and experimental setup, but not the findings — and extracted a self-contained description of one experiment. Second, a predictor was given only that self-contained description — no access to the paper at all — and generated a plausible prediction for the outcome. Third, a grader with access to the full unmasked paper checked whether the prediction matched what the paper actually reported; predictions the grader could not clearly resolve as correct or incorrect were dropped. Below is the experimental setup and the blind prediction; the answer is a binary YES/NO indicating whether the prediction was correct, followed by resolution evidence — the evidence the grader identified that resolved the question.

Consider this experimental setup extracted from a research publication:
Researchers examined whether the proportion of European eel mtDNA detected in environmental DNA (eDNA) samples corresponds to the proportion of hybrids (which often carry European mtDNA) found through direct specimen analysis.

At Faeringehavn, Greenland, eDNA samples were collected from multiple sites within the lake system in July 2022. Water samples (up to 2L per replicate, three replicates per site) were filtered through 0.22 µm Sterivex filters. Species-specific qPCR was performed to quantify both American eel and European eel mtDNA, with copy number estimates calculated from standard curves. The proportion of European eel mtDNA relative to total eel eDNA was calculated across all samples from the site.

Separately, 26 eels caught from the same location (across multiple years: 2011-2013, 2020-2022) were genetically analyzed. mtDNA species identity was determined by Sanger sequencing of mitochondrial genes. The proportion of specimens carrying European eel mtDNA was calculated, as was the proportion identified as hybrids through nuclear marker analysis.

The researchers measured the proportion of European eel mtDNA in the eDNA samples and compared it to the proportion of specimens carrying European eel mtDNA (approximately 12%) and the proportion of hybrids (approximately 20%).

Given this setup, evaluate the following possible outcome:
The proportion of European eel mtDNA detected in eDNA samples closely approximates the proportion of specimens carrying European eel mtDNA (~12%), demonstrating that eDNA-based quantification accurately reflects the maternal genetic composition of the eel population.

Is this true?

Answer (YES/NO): YES